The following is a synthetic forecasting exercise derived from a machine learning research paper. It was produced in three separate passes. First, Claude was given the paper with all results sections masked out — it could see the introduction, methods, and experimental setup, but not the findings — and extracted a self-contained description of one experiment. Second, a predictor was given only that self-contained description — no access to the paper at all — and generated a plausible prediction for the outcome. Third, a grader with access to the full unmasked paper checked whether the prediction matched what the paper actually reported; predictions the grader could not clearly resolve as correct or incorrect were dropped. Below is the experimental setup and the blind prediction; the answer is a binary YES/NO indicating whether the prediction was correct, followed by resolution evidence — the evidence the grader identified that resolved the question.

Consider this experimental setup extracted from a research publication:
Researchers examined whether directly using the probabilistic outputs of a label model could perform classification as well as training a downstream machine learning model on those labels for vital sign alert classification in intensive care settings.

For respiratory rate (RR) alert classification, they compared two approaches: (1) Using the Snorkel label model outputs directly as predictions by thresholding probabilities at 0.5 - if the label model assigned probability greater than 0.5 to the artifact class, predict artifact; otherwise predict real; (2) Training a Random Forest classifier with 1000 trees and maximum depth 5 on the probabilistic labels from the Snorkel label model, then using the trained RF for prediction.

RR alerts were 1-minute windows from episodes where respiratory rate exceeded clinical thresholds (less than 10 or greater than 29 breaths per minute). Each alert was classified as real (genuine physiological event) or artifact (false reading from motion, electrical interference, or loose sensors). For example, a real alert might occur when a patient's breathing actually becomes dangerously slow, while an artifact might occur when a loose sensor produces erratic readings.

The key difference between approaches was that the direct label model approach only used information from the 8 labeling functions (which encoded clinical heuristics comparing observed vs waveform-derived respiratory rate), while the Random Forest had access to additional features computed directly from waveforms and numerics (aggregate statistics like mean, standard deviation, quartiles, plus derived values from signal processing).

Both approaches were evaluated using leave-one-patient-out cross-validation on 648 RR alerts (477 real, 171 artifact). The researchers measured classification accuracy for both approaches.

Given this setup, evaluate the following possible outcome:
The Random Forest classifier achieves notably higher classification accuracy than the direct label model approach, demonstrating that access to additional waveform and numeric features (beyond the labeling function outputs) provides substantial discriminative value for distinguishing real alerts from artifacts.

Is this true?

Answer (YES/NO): NO